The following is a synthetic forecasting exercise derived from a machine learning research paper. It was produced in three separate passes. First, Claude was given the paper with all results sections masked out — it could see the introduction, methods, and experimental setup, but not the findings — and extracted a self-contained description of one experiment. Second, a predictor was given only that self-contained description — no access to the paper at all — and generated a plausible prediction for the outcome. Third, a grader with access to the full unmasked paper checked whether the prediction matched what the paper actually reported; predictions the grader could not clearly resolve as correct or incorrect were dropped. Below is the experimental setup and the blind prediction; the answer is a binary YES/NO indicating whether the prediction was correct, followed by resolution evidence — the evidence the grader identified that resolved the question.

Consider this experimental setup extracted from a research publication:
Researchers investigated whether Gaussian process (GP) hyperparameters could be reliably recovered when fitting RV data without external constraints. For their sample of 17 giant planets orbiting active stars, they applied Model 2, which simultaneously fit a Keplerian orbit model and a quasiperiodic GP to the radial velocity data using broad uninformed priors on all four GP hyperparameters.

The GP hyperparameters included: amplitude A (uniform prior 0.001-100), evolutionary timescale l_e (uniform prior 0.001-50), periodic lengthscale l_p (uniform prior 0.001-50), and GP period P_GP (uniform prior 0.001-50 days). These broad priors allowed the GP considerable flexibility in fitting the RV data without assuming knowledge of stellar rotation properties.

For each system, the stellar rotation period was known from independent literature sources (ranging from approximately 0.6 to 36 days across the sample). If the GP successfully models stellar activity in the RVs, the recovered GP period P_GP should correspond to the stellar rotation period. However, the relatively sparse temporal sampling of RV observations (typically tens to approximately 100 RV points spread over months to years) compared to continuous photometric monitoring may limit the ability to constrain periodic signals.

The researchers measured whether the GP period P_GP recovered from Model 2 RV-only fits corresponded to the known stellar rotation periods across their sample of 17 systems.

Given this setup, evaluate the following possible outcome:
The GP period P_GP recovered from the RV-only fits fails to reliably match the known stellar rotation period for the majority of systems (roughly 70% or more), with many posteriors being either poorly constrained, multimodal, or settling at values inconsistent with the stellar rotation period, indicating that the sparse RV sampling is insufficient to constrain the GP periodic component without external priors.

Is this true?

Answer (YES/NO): YES